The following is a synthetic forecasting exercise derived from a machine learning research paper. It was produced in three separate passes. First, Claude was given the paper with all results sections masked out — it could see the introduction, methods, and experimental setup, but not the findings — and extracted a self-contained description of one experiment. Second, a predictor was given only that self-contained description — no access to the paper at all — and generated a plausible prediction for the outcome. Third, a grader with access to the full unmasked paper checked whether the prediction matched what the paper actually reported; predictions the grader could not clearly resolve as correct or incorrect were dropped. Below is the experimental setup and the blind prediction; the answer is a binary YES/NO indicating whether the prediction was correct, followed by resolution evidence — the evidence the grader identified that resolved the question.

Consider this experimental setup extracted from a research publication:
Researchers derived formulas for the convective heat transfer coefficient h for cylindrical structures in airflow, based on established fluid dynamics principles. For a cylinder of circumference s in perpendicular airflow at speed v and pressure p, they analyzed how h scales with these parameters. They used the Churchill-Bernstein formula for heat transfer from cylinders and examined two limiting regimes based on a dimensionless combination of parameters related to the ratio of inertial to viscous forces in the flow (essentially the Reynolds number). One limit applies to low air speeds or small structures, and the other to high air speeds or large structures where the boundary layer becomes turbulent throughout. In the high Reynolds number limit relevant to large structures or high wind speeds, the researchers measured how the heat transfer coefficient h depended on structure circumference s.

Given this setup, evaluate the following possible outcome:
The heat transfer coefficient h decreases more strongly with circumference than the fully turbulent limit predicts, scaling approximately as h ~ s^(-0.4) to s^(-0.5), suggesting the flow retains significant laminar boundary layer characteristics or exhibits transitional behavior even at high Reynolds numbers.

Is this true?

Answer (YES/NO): NO